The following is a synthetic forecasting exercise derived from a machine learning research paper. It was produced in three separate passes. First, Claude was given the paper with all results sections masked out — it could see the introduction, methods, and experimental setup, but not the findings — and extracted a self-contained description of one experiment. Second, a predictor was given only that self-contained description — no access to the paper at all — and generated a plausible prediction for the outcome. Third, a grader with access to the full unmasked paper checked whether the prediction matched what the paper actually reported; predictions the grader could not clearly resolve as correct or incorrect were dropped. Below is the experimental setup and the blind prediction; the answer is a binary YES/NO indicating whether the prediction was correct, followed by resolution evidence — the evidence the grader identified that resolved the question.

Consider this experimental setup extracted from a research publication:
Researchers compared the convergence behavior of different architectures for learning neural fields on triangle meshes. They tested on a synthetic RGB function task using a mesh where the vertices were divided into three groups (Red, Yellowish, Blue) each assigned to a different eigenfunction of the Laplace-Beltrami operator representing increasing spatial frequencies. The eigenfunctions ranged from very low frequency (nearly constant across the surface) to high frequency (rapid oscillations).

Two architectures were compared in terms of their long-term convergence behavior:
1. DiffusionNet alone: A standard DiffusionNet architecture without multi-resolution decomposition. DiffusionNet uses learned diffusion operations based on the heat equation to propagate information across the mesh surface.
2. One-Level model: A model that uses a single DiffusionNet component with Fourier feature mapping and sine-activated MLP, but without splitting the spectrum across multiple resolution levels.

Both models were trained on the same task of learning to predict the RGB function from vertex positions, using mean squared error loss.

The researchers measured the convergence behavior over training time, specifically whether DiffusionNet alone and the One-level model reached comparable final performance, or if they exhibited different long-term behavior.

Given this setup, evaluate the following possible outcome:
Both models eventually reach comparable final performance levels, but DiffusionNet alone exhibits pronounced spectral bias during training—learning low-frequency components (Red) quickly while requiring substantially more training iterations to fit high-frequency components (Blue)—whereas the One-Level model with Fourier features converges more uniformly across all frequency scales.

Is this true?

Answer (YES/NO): NO